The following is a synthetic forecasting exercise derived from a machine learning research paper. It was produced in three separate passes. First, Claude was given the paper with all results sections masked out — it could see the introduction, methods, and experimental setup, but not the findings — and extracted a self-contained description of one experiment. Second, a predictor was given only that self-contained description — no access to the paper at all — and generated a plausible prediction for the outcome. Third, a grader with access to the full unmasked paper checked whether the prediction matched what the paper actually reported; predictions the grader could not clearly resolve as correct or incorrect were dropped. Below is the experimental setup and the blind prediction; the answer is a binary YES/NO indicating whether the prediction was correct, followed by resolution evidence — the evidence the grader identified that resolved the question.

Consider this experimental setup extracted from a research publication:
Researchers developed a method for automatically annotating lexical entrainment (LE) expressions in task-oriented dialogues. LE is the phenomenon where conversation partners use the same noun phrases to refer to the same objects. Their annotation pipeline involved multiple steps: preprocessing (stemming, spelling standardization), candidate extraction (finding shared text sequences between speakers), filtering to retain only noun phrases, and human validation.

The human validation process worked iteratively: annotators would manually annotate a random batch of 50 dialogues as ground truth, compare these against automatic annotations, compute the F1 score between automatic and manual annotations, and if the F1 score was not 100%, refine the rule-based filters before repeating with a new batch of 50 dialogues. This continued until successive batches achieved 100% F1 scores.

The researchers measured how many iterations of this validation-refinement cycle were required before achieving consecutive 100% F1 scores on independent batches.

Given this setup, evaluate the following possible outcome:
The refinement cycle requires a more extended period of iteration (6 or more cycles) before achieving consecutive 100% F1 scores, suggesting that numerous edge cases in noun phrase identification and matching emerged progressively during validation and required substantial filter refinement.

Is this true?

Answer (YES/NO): YES